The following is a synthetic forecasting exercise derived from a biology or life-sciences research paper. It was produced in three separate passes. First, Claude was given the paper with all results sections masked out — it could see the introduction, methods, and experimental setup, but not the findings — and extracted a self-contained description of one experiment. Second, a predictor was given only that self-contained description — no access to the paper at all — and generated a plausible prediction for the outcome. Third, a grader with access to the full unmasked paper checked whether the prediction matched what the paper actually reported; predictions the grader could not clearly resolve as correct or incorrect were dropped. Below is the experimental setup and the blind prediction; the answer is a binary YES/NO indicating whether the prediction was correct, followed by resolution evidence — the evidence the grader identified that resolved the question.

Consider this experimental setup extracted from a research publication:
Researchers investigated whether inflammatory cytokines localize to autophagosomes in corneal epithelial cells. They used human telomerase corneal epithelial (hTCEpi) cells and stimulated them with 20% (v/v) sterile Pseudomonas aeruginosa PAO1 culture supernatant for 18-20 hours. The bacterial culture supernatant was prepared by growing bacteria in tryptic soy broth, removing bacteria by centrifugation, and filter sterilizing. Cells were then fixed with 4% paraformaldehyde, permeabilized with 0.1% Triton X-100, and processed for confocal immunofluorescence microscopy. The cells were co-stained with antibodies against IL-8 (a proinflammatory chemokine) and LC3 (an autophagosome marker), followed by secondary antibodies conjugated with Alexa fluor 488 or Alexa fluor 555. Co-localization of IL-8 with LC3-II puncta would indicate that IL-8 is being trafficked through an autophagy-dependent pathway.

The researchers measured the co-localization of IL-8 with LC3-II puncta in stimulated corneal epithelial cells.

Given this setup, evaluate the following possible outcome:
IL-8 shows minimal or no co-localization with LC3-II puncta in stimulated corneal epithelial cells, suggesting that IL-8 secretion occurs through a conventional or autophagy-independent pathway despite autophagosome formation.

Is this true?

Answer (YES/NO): NO